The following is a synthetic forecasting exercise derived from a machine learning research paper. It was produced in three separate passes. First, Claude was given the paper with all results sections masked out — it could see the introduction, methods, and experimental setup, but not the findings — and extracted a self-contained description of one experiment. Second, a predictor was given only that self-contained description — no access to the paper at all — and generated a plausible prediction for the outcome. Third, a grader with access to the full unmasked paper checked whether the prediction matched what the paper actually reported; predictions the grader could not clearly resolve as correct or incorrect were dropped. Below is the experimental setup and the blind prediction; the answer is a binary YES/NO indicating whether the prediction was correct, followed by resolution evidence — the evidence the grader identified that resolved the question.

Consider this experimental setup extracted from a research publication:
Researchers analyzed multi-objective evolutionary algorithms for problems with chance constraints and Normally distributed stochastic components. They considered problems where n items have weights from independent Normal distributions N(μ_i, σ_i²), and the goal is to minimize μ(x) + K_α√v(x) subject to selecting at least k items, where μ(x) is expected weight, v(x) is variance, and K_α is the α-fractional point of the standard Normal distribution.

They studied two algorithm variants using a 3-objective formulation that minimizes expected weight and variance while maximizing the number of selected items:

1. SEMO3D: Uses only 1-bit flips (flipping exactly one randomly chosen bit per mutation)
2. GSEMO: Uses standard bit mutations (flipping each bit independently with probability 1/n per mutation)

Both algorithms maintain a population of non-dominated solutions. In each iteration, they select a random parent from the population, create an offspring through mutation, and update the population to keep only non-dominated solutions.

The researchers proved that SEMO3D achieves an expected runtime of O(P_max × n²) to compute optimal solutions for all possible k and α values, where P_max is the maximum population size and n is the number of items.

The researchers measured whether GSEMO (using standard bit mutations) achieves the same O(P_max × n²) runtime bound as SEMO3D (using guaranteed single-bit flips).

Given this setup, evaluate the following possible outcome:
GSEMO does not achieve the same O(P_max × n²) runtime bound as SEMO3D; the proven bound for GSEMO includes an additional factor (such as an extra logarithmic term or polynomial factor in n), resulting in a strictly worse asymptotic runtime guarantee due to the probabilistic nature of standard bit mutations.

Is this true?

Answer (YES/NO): NO